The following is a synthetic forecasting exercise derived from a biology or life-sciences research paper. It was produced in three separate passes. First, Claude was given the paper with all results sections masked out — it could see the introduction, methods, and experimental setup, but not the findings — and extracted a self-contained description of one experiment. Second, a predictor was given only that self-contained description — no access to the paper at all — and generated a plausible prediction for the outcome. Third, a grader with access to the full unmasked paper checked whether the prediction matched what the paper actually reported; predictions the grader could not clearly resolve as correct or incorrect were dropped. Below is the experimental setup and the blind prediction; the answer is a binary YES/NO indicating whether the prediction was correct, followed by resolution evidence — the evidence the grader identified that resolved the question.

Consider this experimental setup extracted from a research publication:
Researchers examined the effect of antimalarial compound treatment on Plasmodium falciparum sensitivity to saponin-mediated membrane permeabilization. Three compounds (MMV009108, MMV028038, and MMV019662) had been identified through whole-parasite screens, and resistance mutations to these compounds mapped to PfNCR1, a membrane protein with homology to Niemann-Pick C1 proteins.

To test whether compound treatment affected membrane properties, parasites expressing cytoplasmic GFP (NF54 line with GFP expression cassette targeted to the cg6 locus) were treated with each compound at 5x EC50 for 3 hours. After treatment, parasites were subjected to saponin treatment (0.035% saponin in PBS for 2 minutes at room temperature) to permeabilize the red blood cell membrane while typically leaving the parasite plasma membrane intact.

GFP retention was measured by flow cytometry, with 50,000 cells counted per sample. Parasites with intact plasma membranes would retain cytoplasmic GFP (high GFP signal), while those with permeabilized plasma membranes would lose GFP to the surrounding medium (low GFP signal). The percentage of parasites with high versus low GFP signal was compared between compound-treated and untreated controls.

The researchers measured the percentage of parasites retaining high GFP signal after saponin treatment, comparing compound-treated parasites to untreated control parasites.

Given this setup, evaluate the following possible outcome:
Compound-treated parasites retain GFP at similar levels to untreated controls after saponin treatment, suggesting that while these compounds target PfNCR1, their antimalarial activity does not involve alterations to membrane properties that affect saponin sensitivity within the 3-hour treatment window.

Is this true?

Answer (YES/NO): NO